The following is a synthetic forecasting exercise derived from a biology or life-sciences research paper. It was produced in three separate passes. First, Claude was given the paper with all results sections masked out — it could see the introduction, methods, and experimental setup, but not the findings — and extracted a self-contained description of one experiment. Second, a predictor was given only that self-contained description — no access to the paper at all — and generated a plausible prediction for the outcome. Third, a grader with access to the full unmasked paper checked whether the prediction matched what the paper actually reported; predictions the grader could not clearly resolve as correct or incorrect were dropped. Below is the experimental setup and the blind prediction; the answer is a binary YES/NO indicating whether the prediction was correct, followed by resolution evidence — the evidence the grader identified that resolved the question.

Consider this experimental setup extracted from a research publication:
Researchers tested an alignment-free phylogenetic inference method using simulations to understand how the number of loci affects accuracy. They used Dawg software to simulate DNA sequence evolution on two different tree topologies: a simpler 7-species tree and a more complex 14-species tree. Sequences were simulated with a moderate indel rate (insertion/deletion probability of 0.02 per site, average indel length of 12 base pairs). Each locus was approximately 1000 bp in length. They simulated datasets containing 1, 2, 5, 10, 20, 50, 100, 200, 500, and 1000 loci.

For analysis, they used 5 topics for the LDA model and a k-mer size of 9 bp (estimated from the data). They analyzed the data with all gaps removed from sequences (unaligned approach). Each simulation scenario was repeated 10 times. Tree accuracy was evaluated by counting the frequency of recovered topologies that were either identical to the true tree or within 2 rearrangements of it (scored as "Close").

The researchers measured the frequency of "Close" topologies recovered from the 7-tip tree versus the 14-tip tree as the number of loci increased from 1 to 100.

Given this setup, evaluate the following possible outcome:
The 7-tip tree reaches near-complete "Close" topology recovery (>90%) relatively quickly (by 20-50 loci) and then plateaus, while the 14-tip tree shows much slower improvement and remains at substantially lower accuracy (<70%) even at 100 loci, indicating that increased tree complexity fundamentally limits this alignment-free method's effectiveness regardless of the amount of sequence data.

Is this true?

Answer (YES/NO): NO